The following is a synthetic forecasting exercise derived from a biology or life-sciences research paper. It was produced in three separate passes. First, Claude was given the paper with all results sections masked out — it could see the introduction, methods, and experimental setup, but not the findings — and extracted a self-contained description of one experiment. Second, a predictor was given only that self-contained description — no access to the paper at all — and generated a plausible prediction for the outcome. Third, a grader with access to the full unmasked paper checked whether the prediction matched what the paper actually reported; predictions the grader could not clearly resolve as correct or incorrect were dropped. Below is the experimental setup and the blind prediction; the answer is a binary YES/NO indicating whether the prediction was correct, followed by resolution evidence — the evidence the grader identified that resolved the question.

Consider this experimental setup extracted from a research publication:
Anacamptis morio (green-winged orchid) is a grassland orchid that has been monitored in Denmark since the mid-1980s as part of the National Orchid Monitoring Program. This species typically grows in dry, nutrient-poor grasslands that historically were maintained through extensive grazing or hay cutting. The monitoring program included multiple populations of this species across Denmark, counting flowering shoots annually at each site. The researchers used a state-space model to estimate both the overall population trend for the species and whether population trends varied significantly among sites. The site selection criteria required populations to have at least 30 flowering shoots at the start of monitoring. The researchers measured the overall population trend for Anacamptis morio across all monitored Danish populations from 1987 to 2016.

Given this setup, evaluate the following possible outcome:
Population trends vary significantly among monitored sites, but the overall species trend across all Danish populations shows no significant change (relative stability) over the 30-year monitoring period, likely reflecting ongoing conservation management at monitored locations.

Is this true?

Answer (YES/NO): NO